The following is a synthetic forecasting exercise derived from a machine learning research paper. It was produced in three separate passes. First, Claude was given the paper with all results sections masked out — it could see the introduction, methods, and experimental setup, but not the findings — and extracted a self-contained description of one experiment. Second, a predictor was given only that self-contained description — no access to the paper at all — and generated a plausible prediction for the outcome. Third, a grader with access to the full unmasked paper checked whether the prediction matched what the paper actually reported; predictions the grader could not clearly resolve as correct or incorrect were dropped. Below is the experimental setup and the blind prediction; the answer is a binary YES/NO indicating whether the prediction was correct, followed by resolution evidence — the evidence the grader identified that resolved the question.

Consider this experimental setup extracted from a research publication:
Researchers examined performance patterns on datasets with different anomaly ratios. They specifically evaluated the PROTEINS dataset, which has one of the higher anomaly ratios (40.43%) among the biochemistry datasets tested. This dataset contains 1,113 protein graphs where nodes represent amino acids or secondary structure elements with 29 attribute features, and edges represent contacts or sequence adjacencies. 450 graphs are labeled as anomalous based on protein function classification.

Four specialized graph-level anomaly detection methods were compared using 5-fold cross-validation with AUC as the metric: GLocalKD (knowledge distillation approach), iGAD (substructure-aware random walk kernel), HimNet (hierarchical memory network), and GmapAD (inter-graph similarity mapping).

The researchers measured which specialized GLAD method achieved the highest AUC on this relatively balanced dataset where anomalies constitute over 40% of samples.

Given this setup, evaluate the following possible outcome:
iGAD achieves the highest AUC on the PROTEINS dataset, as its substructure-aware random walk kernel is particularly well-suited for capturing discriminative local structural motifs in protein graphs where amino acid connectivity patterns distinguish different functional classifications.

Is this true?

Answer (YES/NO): NO